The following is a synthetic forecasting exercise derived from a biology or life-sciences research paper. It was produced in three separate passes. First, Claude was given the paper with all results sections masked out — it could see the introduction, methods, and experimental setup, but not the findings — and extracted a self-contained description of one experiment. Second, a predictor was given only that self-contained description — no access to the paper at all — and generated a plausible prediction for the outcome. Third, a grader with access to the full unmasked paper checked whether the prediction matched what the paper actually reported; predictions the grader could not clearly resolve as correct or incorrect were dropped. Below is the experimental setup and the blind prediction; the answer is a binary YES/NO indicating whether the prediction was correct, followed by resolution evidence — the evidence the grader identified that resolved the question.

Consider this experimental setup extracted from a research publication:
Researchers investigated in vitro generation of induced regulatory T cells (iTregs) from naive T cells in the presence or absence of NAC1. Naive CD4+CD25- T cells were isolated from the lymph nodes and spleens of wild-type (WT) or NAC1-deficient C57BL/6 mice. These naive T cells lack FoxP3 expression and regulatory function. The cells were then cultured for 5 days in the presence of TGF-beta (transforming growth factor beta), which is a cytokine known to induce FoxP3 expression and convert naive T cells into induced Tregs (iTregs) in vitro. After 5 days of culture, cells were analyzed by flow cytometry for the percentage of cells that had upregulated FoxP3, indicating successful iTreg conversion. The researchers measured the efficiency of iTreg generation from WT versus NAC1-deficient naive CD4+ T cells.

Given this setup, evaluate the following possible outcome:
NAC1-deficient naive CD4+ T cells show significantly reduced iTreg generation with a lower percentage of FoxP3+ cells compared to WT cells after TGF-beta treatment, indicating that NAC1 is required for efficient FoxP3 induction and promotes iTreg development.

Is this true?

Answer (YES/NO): NO